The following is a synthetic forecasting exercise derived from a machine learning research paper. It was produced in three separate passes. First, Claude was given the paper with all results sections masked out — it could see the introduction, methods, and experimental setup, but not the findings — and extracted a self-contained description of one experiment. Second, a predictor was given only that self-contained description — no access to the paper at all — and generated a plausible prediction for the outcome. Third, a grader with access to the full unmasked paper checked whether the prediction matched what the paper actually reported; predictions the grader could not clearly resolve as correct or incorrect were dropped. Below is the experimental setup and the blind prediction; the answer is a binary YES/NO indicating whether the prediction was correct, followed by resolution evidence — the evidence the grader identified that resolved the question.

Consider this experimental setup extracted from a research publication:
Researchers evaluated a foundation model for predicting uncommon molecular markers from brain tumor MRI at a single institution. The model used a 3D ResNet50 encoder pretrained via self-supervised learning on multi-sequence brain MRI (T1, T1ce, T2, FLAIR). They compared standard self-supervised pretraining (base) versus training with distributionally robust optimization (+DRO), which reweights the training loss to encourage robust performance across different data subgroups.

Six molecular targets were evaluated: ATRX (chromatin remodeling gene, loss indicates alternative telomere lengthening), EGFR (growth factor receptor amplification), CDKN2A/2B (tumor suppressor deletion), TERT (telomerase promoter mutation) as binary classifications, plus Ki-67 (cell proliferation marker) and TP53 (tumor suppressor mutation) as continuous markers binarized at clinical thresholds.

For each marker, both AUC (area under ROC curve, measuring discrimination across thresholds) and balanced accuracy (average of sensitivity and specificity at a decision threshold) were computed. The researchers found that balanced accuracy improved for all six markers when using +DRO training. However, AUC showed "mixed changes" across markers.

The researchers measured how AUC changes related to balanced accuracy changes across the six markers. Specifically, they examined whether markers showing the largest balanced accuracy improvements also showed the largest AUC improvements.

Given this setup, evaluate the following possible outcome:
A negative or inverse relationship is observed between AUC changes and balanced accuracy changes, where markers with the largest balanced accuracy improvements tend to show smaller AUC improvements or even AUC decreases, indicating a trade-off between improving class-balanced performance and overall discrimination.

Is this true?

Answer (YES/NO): NO